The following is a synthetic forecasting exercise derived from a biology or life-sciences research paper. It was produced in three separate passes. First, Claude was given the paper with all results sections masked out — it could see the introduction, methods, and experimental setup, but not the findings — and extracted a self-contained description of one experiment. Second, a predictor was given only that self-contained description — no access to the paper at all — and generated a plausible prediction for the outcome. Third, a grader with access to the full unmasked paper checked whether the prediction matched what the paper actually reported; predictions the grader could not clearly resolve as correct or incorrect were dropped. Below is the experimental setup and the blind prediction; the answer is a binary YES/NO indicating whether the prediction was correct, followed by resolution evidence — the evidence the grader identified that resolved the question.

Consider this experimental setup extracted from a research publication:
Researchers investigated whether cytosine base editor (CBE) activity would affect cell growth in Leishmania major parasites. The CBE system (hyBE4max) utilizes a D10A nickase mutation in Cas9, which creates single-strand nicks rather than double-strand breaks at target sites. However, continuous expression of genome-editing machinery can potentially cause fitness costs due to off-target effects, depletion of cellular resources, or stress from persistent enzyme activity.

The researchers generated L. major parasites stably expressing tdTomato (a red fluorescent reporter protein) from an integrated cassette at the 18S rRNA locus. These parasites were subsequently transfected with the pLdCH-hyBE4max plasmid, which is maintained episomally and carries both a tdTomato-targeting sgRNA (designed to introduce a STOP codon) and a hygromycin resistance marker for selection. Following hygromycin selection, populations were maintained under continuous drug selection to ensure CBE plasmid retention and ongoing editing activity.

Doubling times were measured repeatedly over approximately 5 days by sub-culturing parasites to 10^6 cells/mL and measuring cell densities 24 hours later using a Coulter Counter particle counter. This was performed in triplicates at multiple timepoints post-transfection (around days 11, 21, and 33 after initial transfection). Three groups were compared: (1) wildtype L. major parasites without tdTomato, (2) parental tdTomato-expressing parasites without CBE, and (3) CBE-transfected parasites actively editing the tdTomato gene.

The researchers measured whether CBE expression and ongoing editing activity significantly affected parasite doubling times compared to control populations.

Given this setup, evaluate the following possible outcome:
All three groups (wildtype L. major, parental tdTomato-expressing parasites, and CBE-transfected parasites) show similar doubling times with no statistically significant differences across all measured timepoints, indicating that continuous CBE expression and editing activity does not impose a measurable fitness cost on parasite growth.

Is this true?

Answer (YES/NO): NO